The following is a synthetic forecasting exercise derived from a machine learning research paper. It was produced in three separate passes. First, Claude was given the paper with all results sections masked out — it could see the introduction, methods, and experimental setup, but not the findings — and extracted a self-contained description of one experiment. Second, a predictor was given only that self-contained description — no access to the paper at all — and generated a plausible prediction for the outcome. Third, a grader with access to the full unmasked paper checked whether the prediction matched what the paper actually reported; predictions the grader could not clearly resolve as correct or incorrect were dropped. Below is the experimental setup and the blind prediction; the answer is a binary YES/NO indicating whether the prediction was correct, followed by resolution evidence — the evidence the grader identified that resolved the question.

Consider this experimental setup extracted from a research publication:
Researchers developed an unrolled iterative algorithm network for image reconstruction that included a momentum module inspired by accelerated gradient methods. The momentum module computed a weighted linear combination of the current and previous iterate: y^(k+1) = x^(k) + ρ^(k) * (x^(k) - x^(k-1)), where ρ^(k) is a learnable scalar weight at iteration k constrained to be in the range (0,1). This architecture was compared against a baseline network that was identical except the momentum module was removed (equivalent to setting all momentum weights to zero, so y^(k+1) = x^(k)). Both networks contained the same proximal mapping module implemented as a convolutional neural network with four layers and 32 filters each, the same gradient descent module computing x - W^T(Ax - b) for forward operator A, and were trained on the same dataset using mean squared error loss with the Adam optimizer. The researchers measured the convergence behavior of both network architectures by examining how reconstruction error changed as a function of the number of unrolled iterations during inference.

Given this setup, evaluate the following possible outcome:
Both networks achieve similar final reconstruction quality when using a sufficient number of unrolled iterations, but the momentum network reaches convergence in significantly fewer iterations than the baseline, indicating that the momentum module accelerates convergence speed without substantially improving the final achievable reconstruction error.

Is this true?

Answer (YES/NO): NO